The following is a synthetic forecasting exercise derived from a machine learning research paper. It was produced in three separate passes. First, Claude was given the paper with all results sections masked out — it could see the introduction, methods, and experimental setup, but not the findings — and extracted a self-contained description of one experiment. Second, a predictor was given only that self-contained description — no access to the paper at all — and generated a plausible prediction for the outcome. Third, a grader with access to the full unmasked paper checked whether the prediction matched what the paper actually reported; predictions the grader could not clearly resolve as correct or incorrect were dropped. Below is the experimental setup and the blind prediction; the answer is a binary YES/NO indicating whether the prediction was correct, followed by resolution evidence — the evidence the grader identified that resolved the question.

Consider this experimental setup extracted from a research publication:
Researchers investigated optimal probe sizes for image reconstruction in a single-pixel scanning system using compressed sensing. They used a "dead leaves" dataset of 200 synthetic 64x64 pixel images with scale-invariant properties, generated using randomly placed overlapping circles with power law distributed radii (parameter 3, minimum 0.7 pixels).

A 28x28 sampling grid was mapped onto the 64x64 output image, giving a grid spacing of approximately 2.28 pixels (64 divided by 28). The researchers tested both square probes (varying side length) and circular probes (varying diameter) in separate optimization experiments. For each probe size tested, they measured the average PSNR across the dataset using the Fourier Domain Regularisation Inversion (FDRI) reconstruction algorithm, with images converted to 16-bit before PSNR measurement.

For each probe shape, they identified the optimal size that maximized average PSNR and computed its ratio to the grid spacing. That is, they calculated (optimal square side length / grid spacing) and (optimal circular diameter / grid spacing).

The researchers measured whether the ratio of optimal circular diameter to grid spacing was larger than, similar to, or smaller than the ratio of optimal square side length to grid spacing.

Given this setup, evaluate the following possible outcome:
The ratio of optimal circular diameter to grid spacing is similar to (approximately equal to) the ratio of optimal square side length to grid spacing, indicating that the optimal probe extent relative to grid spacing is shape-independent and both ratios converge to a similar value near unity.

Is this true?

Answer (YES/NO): NO